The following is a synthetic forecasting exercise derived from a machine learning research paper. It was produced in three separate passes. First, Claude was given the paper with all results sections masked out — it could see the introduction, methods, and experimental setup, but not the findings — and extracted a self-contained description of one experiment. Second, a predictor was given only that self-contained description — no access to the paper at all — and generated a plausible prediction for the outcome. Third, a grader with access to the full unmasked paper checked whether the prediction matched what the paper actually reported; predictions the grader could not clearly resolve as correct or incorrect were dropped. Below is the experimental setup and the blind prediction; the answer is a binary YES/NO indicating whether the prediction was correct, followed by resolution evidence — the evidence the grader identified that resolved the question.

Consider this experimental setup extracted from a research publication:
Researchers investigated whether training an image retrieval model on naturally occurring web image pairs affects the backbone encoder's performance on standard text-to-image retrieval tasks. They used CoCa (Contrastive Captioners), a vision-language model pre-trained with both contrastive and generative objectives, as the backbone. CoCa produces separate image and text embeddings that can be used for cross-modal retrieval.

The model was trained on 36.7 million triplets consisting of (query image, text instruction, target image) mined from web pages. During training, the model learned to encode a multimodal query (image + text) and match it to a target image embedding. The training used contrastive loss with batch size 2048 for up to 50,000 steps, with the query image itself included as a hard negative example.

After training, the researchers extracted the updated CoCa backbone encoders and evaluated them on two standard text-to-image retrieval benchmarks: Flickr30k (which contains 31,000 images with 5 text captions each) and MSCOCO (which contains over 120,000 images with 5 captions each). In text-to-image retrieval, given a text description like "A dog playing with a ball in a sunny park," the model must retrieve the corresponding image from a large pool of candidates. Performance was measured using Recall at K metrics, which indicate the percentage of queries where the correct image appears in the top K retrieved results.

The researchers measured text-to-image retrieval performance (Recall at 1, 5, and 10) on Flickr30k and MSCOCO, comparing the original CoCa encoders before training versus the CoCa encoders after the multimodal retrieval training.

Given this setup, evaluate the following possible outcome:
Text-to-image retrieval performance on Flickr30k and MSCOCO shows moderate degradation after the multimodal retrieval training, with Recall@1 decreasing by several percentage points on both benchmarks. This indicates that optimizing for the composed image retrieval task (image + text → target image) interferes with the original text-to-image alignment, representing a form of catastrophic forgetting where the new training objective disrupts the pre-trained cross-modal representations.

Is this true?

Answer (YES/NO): NO